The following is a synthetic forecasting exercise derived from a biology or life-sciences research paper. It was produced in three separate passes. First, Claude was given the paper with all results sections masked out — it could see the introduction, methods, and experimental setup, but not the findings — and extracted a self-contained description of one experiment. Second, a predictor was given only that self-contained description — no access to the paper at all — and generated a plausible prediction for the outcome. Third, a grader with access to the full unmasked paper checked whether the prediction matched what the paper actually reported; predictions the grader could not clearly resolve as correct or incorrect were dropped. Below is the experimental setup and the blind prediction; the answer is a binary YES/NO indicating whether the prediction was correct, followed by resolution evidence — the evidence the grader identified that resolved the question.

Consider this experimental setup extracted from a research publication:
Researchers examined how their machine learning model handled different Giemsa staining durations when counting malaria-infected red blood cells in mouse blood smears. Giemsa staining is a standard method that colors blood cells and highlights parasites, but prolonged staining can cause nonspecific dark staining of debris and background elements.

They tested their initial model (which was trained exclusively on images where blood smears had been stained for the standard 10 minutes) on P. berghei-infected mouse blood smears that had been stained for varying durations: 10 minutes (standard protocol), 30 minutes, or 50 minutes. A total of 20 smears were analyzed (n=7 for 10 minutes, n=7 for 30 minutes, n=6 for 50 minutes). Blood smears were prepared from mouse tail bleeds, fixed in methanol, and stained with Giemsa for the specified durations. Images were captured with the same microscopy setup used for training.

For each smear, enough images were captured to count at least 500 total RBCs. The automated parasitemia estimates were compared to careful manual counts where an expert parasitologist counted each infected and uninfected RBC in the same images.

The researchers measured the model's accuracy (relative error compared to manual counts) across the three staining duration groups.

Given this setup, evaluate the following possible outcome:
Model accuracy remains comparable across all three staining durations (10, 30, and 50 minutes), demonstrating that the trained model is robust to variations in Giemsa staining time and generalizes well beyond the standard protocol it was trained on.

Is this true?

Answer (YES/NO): NO